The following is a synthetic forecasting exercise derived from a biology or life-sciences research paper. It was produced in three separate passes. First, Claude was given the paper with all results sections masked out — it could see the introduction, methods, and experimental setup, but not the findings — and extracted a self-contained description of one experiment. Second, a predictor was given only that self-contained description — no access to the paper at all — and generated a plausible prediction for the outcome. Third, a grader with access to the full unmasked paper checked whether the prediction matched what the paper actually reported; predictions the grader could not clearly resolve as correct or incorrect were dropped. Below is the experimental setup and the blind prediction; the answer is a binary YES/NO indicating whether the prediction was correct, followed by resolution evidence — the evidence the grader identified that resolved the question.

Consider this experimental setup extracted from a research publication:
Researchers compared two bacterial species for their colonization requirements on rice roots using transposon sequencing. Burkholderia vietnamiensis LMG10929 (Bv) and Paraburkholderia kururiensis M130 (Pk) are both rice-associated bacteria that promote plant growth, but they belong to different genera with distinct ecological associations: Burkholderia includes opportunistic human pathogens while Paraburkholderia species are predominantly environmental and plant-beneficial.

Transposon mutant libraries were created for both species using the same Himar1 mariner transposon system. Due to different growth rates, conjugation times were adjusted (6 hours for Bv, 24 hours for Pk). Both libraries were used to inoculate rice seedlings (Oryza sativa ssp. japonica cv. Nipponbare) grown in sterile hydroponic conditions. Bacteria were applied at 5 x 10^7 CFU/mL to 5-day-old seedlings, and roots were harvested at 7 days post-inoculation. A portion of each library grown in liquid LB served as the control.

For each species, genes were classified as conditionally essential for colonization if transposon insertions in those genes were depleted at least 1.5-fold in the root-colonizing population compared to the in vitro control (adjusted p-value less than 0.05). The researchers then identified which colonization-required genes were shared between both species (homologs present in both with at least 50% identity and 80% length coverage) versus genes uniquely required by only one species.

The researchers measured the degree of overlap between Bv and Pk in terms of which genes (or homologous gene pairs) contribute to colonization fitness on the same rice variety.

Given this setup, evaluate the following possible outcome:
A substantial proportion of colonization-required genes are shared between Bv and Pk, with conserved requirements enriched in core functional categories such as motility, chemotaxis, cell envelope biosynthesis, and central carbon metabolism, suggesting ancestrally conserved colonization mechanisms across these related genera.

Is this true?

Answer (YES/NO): NO